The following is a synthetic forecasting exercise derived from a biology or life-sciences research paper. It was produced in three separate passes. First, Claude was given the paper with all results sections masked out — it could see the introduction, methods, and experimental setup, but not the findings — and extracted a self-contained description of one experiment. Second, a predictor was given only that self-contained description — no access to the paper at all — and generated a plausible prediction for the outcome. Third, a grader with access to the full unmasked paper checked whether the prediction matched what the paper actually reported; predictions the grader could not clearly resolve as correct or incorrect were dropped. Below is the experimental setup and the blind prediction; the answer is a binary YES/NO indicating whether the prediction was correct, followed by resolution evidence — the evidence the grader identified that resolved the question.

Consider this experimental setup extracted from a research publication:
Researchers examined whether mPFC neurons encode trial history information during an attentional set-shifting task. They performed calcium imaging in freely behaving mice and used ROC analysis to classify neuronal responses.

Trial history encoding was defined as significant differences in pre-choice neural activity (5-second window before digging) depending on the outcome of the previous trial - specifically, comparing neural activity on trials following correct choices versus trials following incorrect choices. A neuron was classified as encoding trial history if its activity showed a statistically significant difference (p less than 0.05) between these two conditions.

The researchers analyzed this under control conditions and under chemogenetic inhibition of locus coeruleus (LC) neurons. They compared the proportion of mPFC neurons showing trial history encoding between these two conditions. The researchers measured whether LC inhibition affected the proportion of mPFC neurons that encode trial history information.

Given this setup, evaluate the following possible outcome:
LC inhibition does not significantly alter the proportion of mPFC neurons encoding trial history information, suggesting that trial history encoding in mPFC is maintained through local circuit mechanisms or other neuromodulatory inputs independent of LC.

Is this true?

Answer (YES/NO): NO